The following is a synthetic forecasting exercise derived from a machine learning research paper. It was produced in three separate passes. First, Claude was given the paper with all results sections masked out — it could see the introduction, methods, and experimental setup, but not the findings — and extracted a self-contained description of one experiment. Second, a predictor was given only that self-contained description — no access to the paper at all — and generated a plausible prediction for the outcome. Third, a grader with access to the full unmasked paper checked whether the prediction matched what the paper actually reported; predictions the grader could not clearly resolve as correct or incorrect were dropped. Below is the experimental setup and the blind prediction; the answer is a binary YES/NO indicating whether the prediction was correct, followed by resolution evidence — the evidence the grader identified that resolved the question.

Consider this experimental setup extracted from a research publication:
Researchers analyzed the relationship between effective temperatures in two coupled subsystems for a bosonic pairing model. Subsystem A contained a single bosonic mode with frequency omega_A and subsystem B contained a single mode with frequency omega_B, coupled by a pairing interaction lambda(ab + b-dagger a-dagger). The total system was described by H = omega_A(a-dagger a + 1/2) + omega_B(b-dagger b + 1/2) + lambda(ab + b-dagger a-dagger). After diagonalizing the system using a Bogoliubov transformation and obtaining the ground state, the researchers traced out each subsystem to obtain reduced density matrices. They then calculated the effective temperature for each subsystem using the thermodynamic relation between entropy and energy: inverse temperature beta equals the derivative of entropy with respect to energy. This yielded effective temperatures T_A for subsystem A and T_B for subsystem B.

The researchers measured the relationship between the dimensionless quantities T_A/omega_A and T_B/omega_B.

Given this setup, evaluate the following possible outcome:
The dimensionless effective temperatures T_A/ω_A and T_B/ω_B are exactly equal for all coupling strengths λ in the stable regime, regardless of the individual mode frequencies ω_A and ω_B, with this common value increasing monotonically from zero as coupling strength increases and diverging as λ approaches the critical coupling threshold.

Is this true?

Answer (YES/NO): NO